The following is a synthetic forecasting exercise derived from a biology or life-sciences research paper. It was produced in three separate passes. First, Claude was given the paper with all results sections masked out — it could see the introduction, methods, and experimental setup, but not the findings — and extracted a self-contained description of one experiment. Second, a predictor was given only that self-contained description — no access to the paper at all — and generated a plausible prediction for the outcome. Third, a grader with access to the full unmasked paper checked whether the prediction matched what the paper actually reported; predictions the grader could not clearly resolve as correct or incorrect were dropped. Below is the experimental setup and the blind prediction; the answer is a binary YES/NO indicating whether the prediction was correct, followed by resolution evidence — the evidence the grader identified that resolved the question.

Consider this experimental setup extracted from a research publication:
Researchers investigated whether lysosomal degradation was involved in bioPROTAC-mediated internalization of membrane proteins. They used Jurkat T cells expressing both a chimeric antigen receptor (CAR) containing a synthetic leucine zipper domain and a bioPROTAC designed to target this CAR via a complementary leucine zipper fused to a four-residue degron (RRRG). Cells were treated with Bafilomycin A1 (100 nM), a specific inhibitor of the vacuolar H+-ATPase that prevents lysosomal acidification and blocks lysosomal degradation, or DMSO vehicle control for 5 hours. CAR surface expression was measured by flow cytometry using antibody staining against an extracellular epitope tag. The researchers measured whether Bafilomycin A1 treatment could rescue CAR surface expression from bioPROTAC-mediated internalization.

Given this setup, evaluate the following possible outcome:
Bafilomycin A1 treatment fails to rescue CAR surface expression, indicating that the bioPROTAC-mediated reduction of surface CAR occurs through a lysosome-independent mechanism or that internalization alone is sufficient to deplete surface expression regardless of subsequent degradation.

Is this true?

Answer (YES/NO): YES